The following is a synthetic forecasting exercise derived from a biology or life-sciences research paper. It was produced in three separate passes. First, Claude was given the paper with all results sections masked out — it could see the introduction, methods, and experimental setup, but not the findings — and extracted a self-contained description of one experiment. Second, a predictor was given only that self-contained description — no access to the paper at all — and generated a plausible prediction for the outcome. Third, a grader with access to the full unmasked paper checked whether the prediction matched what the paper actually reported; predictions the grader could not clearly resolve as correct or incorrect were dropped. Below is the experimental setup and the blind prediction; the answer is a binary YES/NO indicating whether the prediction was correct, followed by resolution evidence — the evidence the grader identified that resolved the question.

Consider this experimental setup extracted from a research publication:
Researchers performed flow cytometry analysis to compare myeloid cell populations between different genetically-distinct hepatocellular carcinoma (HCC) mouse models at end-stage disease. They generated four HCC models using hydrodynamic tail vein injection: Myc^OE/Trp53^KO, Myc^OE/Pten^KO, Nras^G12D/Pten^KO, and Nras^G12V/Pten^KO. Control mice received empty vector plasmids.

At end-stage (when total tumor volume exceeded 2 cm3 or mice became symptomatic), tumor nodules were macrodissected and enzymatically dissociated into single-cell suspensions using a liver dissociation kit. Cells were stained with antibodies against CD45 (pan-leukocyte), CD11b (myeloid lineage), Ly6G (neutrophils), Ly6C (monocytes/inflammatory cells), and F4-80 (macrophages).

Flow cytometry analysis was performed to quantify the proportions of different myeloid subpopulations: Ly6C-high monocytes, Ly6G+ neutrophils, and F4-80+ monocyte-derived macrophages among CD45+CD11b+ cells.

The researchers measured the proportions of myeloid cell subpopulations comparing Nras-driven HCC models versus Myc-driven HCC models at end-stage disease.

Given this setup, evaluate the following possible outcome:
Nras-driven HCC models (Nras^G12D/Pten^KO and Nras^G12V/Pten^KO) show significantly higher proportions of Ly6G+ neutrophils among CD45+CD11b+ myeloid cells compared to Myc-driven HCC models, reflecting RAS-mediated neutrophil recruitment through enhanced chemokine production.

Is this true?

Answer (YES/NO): NO